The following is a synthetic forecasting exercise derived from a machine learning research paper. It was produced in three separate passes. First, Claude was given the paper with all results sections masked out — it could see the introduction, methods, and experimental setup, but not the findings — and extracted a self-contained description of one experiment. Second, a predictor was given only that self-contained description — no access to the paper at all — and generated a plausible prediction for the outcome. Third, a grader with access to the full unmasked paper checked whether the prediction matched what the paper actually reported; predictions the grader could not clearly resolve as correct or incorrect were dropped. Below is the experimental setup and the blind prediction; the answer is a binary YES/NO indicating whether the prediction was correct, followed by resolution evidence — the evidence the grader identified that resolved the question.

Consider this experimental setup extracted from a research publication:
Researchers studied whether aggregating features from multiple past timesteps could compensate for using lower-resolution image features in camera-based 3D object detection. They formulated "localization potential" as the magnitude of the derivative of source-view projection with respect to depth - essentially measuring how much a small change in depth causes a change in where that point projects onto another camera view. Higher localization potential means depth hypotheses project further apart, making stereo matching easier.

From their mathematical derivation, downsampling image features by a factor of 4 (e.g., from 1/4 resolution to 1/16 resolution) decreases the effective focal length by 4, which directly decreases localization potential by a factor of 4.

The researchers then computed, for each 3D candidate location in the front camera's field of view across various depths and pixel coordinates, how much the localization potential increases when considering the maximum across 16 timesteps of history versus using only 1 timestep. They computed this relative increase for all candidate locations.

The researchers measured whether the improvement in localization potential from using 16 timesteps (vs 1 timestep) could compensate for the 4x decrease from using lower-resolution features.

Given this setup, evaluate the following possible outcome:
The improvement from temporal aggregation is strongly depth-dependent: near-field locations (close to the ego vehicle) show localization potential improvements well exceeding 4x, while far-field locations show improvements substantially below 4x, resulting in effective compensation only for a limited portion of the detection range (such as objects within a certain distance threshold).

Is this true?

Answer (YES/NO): NO